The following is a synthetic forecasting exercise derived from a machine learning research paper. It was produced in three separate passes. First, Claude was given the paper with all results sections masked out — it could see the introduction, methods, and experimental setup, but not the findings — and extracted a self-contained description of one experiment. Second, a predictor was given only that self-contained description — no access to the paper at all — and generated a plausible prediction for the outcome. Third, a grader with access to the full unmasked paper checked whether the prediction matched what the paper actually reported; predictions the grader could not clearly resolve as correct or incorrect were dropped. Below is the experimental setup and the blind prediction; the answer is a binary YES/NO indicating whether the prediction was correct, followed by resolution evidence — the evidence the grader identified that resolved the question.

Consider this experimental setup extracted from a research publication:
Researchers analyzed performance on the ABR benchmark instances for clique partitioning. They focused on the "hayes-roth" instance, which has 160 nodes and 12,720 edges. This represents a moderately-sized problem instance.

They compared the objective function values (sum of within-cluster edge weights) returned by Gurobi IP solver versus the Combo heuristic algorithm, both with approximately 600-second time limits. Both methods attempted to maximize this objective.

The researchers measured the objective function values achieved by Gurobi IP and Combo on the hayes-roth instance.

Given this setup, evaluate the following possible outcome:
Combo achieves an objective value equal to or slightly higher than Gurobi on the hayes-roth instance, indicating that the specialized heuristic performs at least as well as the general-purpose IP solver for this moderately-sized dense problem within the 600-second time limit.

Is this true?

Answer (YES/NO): YES